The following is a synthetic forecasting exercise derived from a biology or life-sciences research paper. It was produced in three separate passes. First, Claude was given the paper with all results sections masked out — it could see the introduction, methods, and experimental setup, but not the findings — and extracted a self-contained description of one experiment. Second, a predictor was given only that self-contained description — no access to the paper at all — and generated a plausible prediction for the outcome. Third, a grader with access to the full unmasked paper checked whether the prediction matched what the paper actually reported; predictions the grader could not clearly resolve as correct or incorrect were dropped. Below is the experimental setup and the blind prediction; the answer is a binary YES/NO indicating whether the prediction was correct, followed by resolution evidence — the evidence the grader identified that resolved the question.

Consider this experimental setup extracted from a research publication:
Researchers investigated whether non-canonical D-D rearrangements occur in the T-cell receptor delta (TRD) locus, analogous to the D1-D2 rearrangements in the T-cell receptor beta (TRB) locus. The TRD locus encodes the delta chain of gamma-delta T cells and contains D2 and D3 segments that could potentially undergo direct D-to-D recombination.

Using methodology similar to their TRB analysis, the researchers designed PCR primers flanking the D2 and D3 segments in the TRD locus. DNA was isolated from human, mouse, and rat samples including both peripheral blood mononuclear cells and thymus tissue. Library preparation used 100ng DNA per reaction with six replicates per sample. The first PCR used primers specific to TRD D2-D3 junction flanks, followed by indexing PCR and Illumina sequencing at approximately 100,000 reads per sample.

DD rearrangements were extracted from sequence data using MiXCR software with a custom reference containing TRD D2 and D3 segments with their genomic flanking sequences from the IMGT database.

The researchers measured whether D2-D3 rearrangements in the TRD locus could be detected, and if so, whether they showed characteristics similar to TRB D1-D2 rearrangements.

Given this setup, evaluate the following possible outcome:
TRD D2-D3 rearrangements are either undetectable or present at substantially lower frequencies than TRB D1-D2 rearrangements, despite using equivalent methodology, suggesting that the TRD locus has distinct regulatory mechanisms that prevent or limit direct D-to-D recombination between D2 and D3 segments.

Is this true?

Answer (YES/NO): NO